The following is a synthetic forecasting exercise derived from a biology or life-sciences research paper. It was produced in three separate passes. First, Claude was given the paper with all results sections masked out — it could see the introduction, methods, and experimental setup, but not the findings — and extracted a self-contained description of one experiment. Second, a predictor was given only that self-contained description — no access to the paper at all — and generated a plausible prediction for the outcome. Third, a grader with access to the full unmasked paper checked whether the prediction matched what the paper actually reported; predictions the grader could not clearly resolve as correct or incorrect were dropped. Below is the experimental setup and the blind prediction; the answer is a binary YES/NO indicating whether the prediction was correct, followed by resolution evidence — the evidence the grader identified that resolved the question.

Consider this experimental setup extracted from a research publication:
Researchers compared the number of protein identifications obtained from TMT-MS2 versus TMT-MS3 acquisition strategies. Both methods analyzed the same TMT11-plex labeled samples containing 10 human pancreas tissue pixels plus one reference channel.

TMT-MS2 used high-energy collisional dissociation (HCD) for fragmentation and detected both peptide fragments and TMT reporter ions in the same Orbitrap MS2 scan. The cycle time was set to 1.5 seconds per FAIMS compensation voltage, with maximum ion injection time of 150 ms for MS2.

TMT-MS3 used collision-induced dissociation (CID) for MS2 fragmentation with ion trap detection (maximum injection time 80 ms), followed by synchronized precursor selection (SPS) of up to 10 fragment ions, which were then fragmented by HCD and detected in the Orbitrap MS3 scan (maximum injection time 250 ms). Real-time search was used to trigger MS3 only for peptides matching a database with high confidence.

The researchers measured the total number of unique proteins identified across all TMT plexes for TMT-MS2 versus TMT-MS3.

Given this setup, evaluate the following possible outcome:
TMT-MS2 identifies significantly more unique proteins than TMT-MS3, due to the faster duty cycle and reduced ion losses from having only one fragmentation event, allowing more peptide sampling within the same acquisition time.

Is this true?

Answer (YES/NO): YES